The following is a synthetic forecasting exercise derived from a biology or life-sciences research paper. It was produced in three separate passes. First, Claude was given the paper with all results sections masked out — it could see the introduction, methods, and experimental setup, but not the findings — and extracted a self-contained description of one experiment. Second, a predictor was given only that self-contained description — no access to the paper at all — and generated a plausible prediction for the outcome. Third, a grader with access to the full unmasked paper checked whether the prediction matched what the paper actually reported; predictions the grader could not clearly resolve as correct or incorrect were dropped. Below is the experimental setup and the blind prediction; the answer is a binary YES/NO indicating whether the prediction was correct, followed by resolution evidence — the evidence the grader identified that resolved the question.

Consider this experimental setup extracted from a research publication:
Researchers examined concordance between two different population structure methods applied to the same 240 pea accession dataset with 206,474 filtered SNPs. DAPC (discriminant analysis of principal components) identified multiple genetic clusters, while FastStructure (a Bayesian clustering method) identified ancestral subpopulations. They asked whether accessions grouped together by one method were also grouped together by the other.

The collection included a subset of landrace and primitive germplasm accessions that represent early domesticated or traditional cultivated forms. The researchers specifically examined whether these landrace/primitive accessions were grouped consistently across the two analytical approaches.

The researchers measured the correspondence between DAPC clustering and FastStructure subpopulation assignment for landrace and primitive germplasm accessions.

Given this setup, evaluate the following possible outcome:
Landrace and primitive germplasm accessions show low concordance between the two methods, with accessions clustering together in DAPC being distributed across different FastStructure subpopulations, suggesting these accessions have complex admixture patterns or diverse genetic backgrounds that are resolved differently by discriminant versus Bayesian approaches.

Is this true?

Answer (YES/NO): NO